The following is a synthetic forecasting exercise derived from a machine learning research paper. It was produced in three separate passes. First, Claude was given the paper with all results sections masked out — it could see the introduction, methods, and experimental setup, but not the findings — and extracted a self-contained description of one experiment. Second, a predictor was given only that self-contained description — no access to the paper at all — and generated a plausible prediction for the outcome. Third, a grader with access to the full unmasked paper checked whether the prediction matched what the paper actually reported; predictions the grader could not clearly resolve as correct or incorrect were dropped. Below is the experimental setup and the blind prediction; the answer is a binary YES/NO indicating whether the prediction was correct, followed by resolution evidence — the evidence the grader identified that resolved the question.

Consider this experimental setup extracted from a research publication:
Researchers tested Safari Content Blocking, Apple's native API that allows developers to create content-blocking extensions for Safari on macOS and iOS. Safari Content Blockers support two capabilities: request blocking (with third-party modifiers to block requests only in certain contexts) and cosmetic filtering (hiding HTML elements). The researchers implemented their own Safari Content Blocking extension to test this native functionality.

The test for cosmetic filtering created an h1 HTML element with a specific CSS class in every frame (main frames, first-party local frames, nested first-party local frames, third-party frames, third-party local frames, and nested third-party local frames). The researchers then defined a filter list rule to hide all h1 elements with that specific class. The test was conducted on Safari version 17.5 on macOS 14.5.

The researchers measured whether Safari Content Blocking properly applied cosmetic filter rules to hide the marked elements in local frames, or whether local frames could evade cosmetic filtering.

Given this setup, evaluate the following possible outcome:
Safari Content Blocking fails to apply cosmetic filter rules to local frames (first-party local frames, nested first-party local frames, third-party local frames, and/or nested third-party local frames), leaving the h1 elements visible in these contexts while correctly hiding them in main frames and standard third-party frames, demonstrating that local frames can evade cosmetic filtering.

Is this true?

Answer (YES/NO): YES